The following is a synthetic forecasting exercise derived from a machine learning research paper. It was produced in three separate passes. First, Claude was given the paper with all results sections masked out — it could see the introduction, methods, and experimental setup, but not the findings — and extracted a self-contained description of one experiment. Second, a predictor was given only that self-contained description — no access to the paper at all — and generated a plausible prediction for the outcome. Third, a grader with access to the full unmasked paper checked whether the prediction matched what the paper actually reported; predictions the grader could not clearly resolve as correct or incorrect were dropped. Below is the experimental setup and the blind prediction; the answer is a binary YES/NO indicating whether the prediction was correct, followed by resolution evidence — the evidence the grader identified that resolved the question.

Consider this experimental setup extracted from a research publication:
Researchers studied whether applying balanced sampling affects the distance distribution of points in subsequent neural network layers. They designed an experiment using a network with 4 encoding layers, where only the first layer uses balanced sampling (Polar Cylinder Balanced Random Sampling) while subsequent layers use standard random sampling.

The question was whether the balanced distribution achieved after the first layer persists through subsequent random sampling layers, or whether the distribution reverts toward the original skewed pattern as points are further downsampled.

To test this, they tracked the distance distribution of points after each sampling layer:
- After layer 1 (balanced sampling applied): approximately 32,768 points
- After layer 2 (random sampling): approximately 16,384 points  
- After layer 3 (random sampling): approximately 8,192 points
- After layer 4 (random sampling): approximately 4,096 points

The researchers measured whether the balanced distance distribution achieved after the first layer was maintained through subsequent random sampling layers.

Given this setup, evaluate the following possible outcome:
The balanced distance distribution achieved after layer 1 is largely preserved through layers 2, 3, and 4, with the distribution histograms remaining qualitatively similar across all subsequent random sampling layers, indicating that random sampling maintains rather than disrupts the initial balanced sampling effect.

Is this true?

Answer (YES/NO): YES